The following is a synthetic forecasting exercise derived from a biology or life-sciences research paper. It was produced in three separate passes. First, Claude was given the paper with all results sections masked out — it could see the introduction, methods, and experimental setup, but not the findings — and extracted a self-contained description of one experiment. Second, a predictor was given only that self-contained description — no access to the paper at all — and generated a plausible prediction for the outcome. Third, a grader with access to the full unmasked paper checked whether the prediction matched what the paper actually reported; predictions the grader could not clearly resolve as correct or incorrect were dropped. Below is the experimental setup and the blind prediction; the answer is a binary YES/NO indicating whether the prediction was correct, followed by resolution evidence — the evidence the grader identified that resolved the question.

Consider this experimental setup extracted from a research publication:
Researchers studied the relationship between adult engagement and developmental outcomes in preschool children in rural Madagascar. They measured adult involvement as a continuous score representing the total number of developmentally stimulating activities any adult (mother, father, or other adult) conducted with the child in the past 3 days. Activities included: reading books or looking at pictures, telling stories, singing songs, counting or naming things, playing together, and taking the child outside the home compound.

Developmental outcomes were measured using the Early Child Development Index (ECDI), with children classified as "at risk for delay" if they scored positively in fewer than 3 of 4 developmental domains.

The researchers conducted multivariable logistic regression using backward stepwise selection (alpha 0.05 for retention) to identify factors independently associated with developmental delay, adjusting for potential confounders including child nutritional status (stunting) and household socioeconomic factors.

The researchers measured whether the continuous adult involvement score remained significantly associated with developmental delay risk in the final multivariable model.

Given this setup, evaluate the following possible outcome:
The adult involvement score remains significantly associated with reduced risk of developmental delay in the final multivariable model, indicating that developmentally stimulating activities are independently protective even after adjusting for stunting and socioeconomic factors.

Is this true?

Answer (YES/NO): NO